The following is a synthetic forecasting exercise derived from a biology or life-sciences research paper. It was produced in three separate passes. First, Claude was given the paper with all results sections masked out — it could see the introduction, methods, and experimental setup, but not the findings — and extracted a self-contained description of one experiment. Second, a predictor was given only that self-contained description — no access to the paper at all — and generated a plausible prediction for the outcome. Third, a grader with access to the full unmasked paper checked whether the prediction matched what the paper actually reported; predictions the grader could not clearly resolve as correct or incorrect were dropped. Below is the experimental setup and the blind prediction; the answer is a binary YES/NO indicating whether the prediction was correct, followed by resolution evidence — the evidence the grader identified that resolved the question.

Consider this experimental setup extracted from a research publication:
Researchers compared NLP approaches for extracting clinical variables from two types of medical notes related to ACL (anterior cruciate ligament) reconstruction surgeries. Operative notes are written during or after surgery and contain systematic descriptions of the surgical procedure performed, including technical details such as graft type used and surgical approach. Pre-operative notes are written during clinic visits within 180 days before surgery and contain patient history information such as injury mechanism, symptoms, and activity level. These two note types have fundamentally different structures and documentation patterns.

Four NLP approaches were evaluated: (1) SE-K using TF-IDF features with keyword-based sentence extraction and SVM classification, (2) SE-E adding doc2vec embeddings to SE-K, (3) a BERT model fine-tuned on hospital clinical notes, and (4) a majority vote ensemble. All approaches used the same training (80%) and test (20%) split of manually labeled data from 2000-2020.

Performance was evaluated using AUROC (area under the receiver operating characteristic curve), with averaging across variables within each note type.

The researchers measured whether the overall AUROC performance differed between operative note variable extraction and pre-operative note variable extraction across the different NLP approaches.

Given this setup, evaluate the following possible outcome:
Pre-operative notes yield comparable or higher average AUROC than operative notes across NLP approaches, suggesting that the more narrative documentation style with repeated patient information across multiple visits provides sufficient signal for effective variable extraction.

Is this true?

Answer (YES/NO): NO